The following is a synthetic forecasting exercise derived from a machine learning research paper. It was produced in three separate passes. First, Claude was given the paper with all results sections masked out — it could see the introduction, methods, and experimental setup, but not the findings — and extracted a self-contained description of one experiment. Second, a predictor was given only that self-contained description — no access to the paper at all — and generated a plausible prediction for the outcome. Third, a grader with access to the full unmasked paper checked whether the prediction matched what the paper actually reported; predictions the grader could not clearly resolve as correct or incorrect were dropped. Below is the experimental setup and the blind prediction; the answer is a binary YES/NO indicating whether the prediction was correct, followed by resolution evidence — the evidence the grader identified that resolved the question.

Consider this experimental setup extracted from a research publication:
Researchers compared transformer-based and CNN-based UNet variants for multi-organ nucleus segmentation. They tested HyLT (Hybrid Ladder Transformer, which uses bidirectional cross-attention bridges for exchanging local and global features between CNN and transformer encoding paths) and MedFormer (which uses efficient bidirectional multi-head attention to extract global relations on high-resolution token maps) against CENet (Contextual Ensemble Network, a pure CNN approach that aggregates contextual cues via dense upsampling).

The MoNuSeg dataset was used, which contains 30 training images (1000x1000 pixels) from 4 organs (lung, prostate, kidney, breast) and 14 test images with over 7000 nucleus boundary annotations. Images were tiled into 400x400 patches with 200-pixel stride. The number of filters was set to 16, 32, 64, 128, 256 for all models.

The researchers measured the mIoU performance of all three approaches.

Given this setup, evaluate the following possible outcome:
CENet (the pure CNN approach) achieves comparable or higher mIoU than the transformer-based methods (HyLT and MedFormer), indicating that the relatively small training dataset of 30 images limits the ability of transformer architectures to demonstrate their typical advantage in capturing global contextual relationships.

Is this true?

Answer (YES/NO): NO